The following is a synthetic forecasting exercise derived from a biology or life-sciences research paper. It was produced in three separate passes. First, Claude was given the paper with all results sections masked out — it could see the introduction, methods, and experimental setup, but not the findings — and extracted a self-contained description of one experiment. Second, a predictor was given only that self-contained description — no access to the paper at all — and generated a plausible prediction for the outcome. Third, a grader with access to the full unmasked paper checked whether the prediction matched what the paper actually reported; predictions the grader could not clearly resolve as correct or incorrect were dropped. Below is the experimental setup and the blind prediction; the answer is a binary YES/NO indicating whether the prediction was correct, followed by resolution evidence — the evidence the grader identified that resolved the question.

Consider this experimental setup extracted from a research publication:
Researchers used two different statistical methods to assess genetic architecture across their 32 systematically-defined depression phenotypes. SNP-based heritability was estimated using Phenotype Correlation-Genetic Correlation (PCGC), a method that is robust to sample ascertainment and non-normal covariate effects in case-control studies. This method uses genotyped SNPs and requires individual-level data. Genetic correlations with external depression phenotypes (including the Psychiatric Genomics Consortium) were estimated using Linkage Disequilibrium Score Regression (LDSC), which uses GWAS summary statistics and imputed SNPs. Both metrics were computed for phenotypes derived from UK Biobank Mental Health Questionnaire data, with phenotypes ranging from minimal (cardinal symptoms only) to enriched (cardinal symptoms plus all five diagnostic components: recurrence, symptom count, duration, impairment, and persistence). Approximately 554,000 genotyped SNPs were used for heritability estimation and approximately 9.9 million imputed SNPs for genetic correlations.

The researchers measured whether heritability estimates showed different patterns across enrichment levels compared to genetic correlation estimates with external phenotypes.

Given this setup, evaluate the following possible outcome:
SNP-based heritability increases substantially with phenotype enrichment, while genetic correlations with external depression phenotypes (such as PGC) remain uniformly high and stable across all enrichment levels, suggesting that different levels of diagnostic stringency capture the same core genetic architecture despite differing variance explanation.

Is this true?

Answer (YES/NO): NO